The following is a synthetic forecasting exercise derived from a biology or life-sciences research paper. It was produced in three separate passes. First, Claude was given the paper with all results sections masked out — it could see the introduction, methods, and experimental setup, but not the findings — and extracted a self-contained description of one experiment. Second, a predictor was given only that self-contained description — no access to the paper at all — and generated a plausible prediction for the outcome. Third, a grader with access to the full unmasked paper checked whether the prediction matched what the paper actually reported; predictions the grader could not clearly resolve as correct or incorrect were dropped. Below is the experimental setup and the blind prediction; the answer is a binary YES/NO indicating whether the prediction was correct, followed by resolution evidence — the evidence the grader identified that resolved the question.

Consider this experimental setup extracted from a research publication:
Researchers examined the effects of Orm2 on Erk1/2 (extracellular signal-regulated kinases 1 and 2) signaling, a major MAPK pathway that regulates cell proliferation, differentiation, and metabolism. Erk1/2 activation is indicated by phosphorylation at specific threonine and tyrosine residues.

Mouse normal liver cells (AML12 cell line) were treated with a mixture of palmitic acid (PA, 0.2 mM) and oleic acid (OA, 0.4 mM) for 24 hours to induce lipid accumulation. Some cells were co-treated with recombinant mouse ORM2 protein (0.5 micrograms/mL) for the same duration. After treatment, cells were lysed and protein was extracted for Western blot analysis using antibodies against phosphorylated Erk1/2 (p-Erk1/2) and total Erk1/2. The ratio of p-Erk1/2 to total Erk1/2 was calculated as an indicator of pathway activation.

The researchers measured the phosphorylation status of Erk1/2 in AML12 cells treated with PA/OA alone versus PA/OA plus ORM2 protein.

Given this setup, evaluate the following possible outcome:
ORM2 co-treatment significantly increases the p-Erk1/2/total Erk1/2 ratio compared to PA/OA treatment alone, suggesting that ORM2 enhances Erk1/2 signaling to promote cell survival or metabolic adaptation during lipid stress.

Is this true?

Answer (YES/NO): NO